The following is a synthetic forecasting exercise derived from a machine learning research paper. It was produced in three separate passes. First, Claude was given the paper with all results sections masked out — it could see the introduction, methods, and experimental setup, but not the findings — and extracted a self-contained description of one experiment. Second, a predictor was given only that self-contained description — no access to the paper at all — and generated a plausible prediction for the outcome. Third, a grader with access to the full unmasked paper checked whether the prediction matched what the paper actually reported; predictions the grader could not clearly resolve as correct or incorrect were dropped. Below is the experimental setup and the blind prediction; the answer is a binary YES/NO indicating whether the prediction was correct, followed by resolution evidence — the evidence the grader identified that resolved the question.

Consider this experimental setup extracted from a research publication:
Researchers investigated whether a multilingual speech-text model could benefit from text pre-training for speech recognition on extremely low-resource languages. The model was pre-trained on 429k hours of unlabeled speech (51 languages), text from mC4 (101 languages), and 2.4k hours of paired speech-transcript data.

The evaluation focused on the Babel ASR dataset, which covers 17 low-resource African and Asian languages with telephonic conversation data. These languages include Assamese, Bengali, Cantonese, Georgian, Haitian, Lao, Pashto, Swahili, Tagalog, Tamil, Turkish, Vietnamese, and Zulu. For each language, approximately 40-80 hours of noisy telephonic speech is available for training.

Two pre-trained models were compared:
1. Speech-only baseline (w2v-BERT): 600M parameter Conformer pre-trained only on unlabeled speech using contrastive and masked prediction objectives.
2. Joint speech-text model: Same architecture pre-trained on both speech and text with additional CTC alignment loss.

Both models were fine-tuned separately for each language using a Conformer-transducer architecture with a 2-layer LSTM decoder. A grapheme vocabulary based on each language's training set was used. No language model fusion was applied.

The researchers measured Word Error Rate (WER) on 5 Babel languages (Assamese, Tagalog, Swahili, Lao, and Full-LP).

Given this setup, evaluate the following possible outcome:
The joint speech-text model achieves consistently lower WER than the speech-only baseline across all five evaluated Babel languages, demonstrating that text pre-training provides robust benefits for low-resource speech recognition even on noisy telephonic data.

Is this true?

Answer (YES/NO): NO